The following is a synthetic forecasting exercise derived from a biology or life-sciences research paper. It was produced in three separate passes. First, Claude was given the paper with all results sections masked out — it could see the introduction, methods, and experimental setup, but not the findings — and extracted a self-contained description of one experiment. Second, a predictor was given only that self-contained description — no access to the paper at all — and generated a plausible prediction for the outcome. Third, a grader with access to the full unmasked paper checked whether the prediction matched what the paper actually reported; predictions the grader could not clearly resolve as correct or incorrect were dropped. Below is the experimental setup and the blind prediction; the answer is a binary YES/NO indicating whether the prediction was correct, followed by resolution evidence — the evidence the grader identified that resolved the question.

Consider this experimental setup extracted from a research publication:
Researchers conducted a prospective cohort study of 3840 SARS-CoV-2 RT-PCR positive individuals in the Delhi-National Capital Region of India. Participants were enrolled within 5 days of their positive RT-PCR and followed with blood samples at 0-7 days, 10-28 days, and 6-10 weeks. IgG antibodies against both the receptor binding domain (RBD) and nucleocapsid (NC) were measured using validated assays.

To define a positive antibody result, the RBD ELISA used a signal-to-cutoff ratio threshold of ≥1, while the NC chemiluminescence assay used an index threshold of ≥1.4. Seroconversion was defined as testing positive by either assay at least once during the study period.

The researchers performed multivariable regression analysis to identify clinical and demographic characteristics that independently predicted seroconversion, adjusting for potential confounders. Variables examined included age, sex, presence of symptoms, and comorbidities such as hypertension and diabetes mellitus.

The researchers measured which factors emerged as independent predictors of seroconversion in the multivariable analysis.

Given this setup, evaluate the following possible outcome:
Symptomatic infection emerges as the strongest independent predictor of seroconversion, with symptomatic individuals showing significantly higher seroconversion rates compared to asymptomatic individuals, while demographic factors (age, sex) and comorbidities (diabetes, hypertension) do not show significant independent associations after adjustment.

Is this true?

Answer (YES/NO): NO